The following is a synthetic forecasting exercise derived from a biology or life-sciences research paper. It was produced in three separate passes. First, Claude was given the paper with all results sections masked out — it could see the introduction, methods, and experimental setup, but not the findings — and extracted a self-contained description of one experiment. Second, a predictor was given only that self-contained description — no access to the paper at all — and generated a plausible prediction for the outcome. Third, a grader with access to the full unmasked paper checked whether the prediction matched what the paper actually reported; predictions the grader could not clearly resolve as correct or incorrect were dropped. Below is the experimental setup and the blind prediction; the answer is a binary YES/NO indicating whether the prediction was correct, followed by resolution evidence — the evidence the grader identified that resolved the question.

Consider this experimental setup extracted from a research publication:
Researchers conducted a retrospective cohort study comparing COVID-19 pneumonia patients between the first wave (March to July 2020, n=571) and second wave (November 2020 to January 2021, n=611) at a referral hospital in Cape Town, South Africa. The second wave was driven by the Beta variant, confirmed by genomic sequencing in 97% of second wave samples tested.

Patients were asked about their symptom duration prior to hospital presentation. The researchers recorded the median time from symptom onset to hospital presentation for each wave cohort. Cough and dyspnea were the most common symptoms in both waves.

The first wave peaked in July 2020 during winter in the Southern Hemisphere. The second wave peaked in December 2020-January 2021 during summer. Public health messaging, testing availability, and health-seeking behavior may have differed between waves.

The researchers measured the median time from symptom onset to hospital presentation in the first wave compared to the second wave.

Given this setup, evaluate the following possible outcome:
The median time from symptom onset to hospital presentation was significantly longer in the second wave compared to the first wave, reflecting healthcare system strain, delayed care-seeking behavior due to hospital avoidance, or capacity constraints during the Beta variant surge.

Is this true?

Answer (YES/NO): NO